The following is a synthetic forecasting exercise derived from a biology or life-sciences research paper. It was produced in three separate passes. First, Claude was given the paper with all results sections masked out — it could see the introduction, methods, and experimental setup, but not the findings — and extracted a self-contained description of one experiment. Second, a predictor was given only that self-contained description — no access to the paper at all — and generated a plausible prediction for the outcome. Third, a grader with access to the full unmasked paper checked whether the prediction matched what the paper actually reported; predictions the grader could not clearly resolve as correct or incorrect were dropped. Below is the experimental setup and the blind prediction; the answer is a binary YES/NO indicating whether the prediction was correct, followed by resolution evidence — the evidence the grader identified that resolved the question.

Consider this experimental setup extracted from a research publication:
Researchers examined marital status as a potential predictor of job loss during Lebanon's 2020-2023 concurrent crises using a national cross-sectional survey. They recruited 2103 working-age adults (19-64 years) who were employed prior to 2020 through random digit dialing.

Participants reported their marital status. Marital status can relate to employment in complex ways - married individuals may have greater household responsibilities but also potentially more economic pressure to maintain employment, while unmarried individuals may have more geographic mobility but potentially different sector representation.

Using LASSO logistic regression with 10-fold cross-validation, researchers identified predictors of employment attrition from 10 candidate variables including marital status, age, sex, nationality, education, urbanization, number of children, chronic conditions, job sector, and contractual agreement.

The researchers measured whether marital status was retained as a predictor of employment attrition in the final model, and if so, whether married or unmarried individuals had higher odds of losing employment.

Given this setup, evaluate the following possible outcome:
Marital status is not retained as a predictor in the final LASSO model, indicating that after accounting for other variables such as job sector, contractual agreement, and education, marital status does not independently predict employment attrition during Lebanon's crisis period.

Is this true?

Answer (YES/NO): NO